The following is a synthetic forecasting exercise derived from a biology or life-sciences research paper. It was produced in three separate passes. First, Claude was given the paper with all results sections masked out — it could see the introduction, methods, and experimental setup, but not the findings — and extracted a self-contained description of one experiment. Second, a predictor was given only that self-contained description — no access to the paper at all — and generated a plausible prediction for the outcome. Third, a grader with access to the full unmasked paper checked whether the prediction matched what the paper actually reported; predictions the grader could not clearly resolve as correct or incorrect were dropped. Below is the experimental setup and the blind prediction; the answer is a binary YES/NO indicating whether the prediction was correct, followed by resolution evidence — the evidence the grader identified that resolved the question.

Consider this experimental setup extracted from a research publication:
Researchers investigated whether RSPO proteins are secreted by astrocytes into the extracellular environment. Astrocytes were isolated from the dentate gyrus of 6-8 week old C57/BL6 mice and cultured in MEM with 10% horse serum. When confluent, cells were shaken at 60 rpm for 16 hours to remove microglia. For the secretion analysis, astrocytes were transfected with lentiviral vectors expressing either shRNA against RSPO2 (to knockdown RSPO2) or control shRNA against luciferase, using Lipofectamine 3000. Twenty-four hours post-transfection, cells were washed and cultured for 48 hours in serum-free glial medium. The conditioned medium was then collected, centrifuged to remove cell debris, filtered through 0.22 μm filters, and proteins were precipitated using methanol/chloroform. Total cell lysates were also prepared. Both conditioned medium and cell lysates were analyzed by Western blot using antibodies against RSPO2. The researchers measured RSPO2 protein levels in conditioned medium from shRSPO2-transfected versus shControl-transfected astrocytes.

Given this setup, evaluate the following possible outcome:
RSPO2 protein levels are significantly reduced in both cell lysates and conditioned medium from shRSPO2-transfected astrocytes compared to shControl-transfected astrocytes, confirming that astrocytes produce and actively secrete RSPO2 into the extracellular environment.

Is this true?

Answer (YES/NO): YES